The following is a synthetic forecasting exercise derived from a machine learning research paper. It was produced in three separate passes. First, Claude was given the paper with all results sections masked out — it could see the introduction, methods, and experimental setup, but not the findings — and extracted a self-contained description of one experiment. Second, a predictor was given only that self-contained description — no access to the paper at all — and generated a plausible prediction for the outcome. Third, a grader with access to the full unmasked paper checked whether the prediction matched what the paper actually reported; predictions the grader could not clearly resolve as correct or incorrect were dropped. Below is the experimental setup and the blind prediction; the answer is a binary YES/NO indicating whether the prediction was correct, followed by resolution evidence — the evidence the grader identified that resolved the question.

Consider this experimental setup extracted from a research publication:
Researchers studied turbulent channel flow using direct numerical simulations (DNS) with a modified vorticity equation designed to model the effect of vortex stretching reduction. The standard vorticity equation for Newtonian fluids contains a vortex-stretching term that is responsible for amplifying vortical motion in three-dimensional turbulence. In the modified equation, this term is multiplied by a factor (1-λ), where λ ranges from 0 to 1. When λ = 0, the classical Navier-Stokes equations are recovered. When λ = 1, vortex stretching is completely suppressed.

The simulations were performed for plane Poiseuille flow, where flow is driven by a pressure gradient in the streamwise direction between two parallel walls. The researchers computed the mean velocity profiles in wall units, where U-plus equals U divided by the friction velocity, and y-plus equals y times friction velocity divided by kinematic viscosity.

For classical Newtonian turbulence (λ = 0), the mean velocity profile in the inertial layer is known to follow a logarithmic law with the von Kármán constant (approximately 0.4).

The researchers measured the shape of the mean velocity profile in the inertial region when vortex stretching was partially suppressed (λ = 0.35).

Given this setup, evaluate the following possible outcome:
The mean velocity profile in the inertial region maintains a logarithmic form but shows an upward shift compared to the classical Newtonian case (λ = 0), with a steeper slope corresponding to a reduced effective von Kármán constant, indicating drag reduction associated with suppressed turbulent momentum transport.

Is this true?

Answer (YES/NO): NO